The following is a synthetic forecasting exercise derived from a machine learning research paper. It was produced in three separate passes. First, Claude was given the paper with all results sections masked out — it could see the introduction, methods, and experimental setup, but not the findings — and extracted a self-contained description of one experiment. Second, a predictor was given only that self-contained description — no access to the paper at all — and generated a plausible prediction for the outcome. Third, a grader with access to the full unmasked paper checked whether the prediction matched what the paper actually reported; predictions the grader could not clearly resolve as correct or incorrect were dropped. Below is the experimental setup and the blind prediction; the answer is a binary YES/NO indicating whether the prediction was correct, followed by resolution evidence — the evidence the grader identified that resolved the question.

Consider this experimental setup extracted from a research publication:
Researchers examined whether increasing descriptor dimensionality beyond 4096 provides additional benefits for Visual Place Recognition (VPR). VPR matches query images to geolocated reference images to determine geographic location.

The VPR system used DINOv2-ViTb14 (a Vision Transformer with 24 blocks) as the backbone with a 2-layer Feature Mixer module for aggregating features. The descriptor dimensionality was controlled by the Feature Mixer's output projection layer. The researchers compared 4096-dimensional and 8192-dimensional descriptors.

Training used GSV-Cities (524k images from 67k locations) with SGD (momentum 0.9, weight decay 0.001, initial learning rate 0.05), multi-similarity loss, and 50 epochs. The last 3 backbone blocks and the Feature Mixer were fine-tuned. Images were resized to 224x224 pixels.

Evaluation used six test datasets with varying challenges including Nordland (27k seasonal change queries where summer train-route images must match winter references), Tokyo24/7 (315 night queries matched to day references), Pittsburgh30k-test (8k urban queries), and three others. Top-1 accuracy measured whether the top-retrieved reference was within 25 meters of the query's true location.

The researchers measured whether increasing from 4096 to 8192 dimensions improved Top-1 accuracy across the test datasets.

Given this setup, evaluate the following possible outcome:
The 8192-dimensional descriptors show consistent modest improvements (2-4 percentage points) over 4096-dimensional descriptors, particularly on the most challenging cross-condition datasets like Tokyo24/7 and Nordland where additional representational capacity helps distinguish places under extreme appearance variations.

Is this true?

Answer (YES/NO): NO